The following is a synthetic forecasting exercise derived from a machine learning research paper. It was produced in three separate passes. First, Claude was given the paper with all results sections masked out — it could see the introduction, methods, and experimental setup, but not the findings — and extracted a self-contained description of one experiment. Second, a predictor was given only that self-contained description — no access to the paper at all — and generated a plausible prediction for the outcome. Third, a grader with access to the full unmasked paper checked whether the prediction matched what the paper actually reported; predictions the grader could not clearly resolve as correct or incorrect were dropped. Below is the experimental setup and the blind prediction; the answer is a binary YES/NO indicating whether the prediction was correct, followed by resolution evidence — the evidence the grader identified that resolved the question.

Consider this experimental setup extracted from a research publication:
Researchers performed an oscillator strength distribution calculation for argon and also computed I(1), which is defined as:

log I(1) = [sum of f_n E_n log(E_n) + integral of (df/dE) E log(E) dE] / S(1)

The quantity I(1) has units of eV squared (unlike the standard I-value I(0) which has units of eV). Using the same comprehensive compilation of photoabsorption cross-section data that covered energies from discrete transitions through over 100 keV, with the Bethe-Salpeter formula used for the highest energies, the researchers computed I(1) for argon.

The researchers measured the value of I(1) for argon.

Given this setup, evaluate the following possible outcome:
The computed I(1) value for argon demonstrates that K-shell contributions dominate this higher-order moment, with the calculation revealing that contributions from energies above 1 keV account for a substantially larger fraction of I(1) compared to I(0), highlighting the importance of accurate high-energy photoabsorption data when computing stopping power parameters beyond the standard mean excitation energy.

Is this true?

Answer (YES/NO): NO